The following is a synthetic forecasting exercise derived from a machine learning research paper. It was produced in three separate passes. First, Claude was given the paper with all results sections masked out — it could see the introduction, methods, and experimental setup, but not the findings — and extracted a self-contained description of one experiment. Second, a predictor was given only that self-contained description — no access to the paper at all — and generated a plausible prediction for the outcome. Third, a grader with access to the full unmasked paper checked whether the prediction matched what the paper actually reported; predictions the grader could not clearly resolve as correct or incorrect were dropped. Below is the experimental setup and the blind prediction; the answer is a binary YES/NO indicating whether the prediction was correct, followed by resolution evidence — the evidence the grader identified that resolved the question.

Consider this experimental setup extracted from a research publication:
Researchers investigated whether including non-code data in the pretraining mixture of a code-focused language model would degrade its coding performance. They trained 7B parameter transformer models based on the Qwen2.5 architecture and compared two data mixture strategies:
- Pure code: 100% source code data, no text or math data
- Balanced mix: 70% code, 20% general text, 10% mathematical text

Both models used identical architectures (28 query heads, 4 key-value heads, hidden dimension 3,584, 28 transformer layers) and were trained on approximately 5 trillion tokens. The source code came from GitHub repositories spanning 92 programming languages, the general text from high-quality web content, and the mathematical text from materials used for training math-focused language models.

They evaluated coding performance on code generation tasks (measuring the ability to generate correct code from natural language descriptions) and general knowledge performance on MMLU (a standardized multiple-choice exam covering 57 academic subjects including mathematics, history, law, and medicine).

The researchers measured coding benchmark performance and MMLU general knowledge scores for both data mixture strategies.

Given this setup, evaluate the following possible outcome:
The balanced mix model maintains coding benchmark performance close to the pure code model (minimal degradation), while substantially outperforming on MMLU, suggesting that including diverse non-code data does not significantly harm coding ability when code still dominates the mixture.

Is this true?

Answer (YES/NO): YES